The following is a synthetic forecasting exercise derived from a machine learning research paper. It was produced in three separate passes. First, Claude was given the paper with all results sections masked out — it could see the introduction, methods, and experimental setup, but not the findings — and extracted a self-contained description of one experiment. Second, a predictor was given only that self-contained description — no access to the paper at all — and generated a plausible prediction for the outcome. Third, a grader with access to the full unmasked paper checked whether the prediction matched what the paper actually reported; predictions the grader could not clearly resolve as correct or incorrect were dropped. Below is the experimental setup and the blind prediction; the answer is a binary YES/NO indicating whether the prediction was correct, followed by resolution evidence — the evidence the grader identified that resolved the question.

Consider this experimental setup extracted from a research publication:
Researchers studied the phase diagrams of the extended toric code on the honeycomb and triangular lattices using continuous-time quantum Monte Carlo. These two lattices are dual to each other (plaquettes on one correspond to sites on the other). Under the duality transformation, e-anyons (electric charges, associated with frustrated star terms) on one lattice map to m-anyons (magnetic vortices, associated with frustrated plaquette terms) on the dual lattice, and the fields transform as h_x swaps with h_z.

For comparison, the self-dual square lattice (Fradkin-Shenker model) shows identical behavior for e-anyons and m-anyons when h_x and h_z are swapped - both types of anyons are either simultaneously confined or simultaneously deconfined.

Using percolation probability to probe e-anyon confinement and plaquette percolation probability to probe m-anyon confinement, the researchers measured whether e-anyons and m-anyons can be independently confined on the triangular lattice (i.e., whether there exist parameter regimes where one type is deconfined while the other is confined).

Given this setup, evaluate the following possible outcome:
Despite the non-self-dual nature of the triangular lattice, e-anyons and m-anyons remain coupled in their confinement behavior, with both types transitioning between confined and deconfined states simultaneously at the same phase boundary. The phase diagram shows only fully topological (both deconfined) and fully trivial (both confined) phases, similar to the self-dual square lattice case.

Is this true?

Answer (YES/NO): NO